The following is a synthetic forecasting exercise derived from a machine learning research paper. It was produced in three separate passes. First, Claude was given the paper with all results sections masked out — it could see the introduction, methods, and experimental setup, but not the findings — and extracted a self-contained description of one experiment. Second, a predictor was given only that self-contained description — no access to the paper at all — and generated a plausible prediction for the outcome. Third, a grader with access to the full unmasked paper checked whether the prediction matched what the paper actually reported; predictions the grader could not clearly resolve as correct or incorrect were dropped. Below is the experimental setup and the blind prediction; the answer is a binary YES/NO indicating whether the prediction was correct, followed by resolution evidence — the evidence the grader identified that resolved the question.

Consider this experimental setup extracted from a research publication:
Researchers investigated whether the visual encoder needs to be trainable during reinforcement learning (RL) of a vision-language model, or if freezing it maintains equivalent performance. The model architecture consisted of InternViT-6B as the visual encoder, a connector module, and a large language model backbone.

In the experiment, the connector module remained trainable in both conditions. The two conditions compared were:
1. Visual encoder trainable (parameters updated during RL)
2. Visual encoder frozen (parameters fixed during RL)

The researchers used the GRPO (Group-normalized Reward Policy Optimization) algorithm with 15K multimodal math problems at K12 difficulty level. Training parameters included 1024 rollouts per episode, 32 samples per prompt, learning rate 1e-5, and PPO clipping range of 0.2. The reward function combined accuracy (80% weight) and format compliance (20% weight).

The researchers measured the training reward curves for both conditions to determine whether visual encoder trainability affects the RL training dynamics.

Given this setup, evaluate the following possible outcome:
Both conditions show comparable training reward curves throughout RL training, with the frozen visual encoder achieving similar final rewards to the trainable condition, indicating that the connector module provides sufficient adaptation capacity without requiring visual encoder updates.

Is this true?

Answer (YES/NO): NO